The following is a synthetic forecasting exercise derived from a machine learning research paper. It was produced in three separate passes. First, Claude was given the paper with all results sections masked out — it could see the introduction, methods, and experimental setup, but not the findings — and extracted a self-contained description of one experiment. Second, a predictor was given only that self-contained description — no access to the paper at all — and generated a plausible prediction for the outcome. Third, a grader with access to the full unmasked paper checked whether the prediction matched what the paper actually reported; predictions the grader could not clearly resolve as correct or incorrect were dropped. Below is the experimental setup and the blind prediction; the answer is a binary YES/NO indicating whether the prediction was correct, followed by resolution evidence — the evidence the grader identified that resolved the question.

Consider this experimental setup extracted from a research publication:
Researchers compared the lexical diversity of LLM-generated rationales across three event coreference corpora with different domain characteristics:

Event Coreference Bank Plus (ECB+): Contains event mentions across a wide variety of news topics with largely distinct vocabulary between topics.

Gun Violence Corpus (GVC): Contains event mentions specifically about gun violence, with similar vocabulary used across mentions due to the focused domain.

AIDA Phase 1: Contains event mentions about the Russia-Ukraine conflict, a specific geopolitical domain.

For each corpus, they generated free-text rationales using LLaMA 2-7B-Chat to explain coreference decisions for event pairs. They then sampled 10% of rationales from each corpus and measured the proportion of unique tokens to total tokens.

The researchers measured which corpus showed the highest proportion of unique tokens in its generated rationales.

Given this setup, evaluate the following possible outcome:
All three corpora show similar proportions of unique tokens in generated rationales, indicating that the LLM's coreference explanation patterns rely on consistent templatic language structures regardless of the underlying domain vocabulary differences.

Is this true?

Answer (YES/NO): NO